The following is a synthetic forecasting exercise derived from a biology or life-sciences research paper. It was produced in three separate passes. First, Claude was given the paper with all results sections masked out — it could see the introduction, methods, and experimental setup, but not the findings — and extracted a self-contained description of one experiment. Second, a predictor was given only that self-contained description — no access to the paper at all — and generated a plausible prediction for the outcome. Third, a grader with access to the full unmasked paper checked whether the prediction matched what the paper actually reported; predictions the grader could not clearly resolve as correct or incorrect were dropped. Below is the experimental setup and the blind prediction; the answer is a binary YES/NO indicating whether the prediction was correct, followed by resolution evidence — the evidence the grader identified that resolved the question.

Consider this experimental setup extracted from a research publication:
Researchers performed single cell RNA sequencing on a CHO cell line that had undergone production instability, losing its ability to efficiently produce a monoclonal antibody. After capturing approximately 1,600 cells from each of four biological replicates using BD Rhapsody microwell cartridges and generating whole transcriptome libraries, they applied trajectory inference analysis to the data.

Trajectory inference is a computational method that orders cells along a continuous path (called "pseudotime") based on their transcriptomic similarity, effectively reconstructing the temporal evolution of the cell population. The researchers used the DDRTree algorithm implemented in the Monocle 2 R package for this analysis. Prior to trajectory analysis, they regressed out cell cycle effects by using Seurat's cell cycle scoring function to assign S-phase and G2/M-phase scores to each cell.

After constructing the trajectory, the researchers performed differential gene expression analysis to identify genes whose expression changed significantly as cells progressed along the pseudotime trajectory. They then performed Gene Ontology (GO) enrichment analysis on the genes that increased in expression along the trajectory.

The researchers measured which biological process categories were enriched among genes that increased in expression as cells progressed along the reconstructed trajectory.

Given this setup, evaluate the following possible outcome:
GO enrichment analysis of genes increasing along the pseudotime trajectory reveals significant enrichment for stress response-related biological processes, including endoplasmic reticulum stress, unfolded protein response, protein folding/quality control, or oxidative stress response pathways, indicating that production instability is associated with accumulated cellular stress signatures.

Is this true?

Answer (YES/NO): YES